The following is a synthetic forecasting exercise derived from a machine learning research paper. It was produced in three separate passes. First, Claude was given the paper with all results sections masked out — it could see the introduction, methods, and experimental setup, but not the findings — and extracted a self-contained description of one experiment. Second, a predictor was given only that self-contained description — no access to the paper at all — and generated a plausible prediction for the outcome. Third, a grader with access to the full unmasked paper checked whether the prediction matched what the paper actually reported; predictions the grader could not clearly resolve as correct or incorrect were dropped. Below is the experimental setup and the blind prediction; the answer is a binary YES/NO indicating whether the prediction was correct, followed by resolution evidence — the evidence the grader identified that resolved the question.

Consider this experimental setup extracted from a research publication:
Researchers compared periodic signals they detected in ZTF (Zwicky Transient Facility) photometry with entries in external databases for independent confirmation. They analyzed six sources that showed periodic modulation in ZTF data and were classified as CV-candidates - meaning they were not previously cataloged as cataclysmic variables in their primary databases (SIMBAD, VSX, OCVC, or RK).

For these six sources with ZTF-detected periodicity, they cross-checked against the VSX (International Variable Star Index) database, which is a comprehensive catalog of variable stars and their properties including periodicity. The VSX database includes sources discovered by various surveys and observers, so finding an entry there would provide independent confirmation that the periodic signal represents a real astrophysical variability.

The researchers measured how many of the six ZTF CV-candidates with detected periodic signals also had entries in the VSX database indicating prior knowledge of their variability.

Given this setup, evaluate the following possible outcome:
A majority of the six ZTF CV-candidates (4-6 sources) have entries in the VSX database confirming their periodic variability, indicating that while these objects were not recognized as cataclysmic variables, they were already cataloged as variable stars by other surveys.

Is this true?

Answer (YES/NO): NO